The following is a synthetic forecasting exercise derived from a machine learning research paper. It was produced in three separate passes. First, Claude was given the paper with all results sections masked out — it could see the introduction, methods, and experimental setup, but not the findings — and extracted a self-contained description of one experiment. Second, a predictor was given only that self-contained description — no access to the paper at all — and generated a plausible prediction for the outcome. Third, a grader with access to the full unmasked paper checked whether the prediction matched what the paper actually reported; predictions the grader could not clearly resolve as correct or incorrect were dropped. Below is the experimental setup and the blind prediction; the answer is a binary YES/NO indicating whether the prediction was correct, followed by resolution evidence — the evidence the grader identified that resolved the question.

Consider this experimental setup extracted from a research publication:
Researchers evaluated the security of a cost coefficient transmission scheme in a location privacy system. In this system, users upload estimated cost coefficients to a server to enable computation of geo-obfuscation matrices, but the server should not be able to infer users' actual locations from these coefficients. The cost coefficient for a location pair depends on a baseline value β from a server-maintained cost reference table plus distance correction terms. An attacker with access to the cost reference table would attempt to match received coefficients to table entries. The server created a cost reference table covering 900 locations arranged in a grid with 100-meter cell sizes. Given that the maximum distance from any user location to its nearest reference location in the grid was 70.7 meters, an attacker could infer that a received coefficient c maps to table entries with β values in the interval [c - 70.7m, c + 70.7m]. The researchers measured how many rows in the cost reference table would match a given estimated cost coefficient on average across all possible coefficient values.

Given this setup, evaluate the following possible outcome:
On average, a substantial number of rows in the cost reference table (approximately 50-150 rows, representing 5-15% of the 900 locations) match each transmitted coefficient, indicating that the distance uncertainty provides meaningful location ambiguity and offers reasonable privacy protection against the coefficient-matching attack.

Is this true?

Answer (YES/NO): YES